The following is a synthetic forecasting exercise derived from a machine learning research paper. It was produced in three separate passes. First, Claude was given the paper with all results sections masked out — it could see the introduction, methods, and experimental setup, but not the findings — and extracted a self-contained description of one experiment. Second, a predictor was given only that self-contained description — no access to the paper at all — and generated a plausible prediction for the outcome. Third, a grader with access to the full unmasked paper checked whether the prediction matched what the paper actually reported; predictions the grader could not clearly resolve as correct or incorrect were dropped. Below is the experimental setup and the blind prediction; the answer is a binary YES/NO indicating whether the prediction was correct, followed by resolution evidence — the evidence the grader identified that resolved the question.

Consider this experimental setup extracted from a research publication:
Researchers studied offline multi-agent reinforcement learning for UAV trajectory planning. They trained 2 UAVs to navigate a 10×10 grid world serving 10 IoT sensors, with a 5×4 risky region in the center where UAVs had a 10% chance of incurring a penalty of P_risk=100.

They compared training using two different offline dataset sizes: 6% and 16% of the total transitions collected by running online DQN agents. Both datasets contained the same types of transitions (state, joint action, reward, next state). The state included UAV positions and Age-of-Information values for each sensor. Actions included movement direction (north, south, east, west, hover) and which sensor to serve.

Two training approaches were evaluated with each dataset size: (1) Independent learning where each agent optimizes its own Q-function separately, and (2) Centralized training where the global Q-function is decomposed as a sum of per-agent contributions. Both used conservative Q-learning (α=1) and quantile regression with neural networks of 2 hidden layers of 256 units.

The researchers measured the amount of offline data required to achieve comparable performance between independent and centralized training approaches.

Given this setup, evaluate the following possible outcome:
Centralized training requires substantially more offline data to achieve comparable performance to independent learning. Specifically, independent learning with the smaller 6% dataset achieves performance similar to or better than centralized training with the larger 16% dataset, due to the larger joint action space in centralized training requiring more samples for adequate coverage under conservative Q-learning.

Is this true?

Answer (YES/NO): NO